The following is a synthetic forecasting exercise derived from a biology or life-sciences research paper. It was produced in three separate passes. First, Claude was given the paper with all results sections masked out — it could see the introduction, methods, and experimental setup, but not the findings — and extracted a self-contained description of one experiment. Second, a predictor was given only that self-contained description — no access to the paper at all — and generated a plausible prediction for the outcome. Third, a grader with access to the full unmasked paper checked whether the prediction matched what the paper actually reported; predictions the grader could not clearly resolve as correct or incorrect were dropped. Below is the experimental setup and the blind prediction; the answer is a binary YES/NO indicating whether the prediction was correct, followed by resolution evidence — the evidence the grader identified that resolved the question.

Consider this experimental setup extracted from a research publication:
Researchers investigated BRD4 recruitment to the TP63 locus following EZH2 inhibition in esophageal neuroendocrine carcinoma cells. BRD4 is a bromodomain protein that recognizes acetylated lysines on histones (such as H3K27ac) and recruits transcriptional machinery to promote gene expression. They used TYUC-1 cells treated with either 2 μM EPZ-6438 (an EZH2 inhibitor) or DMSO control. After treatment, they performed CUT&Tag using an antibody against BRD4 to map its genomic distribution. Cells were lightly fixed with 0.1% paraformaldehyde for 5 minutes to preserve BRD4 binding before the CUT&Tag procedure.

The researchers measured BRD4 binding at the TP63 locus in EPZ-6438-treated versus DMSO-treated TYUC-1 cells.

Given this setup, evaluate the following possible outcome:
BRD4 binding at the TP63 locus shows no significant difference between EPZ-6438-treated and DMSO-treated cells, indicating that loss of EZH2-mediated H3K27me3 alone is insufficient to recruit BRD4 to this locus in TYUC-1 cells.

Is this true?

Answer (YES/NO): NO